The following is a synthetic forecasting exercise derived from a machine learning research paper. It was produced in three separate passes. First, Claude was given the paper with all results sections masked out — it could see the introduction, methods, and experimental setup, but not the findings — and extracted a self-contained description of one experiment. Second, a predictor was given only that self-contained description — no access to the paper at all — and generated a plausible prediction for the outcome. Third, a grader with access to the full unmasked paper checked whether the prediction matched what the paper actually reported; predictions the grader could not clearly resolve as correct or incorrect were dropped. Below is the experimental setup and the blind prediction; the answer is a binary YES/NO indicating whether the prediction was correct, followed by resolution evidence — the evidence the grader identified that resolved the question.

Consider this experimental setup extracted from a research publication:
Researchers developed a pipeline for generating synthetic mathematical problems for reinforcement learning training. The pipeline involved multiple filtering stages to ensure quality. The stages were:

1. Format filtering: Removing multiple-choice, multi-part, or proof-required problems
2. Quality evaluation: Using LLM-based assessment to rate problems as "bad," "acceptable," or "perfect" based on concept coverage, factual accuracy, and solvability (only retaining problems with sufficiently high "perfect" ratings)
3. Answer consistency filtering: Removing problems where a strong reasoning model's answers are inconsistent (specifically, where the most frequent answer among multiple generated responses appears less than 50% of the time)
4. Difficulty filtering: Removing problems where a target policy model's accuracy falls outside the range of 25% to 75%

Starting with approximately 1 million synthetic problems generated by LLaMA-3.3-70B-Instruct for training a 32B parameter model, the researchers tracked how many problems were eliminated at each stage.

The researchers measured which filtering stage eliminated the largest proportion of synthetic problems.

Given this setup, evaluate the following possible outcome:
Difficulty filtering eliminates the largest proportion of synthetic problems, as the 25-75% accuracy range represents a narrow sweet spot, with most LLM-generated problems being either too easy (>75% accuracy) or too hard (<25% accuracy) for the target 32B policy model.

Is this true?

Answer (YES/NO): NO